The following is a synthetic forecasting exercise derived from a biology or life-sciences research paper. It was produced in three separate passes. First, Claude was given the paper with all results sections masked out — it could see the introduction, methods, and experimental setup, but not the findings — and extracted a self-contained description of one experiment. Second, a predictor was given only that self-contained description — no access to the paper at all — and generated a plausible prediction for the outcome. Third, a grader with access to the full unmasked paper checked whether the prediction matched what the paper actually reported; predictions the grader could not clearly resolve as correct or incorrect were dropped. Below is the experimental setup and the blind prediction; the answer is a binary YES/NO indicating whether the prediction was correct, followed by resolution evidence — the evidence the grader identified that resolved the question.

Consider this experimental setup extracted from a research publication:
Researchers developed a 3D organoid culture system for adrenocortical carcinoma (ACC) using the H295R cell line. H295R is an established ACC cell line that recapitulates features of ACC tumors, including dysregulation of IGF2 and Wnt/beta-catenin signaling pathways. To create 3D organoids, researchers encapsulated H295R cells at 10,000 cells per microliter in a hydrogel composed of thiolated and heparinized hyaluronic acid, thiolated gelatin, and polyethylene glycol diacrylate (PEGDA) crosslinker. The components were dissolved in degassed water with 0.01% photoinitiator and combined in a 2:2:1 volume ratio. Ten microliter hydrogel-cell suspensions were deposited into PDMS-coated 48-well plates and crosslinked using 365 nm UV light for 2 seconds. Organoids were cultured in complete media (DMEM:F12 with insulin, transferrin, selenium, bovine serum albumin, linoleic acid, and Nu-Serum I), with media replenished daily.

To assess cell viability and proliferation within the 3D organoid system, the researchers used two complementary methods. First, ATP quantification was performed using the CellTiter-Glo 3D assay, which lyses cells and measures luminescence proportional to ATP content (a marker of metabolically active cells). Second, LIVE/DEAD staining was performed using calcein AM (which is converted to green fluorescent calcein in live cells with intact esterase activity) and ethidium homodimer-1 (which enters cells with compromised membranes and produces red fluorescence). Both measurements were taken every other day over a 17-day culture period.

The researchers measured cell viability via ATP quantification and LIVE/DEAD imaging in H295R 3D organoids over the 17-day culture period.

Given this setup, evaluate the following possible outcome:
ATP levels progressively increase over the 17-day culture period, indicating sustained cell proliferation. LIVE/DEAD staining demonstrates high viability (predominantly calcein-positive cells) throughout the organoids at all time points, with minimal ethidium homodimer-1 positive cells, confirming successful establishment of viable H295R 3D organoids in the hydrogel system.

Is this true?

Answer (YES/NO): YES